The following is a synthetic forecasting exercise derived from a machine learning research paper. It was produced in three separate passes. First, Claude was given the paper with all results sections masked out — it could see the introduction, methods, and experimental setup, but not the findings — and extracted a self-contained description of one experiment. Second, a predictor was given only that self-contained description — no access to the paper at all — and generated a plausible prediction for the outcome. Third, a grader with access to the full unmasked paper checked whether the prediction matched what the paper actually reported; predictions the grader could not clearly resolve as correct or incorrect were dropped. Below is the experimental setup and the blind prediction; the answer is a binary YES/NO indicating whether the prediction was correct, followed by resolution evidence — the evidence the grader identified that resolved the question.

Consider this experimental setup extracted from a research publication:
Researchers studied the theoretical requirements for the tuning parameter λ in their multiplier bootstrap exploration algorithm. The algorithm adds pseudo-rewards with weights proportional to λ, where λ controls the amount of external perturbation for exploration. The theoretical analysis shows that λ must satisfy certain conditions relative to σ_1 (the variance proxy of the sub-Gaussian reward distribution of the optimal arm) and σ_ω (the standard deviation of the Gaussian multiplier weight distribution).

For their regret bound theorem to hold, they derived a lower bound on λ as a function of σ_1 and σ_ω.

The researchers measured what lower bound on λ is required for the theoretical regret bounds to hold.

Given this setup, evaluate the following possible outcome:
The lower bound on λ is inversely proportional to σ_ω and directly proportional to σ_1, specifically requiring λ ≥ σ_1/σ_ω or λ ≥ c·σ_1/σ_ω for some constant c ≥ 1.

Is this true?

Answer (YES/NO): NO